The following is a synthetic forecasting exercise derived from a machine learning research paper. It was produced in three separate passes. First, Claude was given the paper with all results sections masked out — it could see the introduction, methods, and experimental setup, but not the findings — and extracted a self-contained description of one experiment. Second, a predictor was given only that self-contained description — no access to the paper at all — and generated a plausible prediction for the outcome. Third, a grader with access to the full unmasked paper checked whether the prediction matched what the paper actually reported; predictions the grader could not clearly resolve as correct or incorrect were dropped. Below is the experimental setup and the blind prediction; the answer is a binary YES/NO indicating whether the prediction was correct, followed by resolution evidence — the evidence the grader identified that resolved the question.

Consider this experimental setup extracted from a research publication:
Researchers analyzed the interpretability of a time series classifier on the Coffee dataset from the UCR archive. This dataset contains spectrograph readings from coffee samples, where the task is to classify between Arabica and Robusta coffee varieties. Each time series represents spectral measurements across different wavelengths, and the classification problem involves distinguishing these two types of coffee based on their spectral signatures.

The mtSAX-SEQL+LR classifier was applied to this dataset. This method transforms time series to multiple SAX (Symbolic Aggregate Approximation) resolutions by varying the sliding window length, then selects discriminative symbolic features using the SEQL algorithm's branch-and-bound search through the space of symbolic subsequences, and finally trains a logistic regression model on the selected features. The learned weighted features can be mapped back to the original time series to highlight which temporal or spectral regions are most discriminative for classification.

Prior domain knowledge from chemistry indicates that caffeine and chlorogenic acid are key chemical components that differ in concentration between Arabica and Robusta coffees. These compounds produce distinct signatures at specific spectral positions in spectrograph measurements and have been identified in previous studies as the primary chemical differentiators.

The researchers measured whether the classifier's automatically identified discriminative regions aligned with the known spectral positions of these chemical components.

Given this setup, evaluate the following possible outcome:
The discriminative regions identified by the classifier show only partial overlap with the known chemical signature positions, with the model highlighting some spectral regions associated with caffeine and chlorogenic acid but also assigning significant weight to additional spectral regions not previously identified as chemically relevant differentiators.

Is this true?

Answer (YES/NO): NO